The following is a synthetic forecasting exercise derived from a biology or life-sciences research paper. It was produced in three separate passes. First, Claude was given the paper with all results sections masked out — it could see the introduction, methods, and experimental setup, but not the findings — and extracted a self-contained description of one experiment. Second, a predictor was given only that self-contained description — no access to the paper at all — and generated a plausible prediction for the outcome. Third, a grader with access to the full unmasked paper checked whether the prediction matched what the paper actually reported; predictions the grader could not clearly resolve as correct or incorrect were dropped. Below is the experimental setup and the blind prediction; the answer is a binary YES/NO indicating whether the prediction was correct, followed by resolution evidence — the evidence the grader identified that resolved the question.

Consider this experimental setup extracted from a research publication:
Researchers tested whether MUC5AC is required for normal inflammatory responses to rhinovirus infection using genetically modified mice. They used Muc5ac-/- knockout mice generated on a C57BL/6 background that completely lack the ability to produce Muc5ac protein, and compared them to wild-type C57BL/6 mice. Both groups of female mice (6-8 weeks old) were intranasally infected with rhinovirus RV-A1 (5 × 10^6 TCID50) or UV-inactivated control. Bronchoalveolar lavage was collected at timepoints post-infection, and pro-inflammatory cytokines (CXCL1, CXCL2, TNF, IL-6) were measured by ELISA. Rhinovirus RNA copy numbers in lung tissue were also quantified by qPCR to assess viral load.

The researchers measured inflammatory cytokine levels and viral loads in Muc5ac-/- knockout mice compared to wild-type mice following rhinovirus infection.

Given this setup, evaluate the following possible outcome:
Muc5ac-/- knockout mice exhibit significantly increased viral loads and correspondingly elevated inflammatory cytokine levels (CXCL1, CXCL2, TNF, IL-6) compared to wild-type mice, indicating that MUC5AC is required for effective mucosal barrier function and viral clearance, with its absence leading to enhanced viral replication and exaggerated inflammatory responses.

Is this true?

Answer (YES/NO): NO